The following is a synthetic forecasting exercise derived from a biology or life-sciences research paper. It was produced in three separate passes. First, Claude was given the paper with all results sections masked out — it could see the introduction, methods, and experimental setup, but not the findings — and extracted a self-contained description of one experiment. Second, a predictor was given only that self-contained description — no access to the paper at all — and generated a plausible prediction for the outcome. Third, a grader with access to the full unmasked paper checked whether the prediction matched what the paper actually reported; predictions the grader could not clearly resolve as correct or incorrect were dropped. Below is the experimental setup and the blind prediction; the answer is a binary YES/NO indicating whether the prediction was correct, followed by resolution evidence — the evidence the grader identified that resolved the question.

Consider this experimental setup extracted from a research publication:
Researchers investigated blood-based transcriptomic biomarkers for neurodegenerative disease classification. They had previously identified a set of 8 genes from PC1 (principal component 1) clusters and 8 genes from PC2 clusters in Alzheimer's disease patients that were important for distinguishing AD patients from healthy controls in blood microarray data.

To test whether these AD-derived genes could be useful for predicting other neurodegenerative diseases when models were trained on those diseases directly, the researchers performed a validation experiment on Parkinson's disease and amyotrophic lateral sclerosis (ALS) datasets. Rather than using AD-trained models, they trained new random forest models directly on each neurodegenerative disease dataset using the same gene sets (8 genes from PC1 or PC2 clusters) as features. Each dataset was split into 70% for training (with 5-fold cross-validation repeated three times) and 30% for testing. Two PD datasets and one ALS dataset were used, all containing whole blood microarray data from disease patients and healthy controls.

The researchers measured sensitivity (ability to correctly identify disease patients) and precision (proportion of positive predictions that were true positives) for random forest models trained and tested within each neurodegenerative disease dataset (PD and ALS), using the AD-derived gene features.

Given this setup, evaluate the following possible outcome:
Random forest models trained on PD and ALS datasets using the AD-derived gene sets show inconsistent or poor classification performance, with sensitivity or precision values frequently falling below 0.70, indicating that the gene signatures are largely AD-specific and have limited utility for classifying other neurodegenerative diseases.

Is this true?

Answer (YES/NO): NO